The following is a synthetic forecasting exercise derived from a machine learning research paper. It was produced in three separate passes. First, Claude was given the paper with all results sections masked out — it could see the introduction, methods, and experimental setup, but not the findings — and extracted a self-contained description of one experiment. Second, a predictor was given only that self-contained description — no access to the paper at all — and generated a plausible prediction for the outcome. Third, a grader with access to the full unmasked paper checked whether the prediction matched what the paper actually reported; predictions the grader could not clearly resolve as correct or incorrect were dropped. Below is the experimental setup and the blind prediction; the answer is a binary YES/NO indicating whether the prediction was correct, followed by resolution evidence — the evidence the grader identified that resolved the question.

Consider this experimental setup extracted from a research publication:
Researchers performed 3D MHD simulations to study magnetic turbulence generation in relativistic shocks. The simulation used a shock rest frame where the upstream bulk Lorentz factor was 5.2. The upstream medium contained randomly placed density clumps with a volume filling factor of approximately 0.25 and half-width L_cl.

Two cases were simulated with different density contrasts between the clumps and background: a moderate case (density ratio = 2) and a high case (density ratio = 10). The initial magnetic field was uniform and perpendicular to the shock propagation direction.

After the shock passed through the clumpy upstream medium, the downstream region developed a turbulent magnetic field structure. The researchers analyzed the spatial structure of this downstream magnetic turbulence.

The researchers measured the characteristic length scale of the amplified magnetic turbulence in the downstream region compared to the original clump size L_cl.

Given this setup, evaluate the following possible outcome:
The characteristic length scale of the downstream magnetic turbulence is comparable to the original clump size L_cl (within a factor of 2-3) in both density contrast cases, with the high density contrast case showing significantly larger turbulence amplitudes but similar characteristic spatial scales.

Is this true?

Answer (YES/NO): NO